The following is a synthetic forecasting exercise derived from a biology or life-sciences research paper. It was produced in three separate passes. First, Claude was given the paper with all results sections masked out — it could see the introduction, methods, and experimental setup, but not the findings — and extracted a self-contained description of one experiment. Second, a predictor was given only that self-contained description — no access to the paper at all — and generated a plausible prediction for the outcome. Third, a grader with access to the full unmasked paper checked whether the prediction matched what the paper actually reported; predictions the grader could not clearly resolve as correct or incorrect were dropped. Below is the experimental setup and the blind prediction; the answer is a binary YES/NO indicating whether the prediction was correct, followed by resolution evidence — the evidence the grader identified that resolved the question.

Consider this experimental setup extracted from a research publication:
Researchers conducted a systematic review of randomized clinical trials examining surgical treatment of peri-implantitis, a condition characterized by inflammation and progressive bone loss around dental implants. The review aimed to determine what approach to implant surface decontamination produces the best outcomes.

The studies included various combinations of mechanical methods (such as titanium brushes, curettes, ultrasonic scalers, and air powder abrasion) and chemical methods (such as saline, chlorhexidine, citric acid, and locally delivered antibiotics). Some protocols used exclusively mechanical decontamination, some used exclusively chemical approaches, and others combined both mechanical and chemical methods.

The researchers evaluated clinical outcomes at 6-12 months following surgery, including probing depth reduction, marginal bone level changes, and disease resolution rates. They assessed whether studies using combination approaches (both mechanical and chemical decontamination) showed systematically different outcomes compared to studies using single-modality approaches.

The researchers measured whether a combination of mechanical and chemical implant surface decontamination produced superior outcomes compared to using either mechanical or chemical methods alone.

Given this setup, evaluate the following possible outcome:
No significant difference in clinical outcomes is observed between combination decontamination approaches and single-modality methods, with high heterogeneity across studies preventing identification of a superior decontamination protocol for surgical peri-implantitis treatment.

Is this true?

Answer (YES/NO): NO